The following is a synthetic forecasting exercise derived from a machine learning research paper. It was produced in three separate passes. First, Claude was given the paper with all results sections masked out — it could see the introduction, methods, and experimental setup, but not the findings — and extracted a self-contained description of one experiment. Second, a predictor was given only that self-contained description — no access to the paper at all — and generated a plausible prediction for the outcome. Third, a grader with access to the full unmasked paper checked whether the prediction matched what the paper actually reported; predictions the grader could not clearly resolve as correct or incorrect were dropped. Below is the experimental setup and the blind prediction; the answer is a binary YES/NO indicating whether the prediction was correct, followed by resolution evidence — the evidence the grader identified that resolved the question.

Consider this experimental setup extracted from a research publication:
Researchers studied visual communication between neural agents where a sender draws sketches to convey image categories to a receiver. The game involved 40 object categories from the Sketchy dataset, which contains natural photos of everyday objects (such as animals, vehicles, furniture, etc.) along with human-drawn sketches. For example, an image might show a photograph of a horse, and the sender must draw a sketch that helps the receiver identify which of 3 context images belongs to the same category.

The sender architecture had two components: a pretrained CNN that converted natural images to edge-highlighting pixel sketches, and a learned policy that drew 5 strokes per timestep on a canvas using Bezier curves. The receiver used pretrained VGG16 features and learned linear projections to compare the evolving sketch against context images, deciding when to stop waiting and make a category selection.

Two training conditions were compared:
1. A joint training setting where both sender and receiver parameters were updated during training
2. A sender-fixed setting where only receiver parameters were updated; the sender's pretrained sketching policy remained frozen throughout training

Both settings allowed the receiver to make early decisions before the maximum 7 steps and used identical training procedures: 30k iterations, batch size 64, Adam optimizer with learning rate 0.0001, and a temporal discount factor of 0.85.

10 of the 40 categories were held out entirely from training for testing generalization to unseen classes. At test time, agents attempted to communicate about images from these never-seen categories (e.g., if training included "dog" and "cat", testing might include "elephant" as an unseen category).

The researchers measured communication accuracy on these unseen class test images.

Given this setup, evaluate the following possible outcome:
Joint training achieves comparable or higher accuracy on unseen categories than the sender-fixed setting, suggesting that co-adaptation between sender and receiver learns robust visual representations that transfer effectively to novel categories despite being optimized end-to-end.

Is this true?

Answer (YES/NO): NO